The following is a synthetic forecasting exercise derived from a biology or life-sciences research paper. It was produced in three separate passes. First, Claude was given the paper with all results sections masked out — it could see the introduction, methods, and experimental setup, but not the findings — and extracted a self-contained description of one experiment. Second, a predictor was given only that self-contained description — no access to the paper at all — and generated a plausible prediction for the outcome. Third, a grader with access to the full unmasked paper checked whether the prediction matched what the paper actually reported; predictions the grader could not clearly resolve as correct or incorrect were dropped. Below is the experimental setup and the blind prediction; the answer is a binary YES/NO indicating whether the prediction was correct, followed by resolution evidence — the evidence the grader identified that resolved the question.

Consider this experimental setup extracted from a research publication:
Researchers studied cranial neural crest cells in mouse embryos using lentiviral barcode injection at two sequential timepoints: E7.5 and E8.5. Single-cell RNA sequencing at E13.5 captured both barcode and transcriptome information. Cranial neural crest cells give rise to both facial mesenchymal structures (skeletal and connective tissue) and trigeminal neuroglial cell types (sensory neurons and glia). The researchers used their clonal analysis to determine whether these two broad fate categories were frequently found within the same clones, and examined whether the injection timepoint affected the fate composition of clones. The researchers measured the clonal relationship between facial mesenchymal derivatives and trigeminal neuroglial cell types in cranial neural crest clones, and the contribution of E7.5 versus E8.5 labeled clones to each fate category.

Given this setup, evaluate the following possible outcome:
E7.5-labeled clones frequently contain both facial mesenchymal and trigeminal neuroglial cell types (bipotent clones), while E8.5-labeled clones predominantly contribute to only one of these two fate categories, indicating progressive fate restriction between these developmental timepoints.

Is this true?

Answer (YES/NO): NO